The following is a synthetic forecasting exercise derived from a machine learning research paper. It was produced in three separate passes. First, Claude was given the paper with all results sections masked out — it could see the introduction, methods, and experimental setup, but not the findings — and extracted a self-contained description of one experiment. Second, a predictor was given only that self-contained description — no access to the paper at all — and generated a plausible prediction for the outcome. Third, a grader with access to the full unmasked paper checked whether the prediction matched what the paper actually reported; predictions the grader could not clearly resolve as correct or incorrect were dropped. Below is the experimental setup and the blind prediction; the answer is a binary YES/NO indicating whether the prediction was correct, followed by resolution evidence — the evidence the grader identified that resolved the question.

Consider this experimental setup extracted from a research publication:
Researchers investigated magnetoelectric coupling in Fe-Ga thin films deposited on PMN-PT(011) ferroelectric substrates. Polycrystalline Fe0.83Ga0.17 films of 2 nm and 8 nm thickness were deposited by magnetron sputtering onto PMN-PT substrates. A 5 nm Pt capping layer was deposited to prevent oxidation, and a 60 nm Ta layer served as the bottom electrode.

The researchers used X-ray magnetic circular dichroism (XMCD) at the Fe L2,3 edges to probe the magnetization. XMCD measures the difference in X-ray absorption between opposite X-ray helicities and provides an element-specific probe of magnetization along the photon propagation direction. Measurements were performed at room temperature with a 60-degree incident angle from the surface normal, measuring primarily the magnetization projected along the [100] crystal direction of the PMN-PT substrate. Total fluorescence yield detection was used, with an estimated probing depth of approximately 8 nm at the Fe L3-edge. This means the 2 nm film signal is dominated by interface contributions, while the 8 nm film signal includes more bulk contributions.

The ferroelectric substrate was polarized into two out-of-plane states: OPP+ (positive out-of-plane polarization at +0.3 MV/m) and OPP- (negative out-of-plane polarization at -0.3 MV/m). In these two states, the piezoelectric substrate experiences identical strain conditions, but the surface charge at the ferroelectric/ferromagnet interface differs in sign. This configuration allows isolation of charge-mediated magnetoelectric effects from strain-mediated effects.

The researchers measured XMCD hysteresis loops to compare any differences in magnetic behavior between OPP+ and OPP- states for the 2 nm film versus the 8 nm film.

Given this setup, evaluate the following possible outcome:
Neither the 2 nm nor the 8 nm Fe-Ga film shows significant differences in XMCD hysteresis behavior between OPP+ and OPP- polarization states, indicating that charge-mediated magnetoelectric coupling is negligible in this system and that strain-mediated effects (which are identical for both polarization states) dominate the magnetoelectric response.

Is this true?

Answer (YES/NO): NO